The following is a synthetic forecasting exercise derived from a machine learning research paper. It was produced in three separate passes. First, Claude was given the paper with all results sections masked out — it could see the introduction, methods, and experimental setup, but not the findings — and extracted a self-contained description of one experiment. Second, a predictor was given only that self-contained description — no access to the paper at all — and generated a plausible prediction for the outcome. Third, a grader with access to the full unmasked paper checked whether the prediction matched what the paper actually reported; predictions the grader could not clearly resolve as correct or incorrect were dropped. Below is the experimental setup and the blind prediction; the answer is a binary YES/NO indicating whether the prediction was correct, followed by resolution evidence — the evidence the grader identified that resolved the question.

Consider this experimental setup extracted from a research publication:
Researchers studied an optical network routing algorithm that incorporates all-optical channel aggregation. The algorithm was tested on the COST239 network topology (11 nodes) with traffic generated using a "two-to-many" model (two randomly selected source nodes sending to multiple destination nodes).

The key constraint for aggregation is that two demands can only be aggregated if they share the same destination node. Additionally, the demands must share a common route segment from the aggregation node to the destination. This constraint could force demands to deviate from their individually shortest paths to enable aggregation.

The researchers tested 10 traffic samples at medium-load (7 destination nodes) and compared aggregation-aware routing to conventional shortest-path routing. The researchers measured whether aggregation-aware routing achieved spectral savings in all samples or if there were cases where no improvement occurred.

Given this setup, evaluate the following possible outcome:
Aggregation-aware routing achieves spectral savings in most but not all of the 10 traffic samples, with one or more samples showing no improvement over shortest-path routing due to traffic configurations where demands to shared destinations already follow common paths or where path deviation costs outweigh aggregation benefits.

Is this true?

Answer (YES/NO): YES